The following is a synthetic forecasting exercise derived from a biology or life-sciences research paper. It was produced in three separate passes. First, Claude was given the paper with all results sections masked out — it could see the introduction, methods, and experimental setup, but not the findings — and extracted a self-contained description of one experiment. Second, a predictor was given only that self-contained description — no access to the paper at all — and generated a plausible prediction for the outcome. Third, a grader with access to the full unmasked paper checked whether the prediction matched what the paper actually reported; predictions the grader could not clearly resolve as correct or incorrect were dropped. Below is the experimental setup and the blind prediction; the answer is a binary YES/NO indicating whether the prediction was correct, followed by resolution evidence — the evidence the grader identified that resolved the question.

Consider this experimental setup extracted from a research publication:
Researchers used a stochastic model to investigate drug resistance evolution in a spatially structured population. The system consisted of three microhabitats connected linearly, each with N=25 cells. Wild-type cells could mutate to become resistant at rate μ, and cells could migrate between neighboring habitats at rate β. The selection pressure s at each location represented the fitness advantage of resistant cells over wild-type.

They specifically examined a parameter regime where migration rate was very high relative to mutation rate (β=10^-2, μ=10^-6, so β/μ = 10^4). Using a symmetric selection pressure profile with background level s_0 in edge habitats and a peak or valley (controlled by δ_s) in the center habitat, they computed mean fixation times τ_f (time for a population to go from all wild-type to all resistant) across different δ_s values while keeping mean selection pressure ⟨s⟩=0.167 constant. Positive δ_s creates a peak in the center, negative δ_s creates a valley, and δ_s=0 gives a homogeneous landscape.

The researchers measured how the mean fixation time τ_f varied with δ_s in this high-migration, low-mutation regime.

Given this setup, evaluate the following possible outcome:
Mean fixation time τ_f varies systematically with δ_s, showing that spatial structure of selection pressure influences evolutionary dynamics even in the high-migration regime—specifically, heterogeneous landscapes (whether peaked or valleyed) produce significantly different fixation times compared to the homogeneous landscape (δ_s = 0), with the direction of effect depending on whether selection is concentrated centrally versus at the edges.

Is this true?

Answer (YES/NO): NO